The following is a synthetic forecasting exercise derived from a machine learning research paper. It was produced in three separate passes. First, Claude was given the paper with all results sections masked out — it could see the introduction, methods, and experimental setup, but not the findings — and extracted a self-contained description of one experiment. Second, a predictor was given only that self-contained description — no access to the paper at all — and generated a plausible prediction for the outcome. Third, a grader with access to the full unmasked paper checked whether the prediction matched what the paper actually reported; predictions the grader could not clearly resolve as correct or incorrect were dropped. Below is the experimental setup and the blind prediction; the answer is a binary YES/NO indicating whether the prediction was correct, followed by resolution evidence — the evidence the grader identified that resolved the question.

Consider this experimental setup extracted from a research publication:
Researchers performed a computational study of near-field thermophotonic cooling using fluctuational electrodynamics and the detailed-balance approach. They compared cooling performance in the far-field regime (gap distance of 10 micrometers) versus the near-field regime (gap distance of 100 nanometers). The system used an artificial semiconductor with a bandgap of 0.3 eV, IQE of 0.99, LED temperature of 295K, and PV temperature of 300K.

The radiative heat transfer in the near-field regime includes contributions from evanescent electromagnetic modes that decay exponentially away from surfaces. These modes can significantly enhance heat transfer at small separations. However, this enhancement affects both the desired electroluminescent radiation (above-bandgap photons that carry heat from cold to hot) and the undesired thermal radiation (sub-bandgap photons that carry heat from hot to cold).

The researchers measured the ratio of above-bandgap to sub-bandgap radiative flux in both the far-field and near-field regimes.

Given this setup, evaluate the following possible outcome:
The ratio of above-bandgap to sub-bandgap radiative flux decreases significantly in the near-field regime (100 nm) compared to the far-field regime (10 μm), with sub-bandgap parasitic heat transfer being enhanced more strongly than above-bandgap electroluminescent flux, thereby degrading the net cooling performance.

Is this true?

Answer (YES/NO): YES